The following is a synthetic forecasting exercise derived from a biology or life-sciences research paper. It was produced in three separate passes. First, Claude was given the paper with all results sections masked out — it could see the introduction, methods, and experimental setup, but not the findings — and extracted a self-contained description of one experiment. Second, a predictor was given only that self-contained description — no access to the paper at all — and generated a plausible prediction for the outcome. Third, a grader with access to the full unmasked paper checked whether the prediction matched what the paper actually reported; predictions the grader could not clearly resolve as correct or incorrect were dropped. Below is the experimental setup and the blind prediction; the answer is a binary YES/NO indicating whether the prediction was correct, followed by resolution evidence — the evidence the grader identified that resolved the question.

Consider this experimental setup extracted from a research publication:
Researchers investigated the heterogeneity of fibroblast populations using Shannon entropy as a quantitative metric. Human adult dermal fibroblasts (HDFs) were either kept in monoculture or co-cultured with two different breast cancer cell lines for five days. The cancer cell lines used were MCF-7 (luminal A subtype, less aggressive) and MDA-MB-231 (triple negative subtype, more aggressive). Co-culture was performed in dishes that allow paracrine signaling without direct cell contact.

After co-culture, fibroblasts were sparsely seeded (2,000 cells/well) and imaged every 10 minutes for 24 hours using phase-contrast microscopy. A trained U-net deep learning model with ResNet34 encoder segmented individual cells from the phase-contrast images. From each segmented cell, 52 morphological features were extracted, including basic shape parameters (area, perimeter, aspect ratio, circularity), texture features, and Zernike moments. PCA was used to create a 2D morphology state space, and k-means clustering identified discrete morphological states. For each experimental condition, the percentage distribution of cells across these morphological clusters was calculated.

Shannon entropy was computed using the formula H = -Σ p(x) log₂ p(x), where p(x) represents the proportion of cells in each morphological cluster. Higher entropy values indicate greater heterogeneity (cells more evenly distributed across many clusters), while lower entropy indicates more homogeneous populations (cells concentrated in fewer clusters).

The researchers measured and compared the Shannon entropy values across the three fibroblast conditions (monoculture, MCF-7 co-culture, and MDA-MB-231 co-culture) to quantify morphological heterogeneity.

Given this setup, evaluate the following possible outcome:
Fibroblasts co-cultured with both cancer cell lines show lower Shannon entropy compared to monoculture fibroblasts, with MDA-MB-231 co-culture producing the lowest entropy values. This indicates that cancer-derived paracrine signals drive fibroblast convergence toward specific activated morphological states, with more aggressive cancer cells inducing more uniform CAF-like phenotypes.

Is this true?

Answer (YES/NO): NO